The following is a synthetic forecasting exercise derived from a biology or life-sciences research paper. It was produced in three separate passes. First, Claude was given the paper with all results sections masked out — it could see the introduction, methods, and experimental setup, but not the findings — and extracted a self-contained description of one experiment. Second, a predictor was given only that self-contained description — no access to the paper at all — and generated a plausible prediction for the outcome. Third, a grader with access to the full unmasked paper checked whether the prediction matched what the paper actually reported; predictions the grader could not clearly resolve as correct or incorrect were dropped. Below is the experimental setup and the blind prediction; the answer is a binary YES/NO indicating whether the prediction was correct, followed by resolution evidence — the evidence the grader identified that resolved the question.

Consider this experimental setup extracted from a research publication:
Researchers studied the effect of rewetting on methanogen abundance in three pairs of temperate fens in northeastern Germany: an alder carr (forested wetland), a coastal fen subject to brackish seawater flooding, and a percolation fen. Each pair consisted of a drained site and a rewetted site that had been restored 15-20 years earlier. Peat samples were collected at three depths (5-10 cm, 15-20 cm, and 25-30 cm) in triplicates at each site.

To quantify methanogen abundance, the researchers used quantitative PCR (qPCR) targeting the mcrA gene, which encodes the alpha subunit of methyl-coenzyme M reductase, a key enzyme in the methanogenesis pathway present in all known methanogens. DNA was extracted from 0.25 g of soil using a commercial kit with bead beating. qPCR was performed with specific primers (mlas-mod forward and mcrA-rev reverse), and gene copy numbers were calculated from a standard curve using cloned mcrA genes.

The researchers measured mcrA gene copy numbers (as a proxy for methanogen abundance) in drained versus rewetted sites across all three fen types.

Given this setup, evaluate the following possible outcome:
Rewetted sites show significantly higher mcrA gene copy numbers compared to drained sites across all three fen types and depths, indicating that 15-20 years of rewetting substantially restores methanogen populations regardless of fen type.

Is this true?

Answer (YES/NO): YES